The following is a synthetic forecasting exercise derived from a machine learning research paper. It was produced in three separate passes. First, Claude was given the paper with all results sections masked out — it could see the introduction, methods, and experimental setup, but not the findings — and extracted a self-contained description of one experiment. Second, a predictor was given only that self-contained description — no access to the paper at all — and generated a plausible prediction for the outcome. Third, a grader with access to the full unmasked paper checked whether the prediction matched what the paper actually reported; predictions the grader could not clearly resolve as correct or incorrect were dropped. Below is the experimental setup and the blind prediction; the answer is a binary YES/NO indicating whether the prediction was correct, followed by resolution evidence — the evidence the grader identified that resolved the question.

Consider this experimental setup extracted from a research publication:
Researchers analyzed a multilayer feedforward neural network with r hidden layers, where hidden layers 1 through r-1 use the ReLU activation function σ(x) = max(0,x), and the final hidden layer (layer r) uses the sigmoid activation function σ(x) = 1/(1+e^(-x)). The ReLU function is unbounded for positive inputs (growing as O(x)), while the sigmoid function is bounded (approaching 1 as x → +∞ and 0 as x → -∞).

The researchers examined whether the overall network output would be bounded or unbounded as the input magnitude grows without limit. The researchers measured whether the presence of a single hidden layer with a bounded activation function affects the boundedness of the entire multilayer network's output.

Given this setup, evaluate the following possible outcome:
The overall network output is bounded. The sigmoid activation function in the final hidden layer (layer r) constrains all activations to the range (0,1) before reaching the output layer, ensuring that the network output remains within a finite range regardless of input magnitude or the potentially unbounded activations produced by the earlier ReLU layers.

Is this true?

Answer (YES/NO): YES